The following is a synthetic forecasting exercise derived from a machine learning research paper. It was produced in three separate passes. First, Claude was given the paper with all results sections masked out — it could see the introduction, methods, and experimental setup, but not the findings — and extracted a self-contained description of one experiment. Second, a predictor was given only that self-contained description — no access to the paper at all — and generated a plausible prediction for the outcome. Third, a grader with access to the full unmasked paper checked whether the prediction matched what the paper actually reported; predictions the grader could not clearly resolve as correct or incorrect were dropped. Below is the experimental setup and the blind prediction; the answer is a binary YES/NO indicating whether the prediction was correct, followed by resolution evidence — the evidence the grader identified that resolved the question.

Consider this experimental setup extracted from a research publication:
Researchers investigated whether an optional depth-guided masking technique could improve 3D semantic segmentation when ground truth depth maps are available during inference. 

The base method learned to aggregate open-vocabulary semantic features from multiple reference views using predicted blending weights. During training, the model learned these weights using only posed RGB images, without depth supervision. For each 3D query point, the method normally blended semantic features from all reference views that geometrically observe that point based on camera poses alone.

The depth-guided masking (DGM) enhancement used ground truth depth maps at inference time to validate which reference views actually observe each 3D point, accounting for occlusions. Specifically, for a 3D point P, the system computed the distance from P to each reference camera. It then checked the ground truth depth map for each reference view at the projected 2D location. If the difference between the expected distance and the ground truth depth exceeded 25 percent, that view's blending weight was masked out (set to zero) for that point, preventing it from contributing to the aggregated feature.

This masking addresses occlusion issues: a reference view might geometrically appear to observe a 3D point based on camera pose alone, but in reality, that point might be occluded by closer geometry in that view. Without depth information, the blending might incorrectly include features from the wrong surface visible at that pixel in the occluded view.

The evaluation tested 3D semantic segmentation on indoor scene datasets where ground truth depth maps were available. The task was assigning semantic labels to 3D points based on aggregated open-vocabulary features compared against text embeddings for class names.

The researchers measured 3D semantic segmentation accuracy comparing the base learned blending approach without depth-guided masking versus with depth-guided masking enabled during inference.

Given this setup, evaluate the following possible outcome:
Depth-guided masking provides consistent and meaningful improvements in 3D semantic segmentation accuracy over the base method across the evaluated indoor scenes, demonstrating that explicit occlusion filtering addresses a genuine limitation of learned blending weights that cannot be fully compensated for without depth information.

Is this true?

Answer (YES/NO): YES